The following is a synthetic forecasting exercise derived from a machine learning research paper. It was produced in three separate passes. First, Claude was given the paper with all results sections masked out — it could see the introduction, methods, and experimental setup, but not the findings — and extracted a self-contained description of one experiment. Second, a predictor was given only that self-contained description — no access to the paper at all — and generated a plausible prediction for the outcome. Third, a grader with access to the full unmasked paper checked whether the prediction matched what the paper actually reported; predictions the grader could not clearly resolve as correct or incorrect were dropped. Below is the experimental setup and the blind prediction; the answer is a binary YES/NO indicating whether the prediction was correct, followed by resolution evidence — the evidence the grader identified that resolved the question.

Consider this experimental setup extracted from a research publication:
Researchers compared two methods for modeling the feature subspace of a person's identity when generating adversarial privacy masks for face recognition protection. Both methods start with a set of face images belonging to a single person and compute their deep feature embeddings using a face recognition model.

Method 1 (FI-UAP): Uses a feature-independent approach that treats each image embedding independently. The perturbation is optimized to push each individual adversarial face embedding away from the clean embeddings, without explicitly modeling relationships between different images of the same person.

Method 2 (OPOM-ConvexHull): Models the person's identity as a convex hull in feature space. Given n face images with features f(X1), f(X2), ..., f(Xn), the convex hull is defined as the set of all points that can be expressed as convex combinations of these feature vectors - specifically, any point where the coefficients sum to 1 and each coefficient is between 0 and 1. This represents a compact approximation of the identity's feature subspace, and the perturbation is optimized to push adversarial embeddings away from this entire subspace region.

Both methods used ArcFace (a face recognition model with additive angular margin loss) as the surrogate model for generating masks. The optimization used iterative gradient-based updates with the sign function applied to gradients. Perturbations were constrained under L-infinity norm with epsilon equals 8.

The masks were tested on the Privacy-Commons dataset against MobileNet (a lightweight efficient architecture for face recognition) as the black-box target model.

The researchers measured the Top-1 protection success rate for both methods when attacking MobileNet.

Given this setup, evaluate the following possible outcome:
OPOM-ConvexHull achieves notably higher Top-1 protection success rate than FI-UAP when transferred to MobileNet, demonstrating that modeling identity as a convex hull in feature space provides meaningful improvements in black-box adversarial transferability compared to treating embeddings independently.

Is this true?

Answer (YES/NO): YES